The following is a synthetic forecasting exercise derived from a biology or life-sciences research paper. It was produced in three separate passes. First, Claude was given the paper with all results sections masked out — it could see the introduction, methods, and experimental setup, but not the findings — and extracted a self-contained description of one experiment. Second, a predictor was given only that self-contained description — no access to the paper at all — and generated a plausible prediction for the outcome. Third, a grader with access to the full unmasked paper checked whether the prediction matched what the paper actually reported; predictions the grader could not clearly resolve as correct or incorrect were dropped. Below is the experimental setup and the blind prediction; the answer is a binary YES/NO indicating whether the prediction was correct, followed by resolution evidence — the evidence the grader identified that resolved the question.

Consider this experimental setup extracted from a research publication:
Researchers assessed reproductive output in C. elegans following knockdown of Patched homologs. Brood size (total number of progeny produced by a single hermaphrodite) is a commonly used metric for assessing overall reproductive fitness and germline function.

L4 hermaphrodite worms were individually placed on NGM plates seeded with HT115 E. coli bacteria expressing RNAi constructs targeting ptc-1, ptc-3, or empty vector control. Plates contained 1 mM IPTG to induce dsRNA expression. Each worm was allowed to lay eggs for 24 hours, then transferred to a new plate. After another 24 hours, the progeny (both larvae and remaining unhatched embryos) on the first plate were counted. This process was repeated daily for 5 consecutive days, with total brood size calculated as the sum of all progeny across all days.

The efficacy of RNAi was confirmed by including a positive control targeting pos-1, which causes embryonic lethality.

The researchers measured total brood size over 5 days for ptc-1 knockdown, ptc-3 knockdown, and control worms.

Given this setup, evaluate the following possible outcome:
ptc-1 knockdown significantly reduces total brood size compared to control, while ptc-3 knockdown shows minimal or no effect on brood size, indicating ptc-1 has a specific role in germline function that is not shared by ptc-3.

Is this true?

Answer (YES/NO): NO